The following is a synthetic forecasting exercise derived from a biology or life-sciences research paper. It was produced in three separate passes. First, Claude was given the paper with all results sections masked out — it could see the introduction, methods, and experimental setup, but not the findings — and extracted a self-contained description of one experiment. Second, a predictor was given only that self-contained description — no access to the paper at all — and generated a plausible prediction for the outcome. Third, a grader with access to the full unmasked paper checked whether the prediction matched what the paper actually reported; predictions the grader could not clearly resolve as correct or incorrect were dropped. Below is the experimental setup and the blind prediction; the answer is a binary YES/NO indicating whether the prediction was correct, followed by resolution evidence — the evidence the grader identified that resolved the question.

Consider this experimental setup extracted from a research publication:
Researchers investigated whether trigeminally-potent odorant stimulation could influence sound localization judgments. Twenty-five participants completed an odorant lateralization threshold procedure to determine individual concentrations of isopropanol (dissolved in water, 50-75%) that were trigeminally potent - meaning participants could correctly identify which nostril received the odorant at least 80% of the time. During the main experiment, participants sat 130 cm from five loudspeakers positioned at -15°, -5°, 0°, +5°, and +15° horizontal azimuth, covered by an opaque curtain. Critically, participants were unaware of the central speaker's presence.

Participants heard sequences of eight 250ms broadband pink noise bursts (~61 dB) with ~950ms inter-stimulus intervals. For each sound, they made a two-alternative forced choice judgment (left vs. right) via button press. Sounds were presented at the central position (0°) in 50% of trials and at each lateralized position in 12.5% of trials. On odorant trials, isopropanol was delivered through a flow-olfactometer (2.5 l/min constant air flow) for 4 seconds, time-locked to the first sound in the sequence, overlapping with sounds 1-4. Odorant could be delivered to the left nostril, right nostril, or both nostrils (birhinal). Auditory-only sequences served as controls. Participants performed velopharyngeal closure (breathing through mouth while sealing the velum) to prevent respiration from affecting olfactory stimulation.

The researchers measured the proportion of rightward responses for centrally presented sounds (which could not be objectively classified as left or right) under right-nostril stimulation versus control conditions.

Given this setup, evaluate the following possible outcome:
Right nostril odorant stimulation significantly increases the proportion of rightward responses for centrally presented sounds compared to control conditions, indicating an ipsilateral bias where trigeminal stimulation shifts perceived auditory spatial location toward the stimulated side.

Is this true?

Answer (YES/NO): YES